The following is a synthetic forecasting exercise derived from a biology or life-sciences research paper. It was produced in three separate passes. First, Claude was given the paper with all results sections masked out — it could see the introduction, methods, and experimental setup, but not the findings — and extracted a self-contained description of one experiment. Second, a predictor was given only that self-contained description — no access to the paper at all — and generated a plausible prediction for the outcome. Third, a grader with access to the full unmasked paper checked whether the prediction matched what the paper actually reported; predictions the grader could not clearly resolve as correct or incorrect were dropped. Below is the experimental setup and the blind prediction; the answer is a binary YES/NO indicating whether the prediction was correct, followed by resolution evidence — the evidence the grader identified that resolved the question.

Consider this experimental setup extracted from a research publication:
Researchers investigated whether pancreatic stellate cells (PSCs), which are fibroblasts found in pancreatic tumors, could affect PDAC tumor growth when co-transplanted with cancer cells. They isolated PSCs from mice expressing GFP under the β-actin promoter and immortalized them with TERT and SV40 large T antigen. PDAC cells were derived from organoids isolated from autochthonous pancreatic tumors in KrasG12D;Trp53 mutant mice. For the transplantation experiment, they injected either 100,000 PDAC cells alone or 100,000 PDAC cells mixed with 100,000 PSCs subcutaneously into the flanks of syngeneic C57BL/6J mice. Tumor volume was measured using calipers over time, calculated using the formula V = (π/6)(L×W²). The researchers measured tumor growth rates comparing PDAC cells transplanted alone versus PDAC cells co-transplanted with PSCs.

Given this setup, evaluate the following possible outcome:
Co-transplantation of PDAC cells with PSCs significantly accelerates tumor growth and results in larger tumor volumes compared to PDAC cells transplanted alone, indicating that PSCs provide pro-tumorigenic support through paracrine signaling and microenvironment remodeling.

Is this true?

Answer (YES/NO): YES